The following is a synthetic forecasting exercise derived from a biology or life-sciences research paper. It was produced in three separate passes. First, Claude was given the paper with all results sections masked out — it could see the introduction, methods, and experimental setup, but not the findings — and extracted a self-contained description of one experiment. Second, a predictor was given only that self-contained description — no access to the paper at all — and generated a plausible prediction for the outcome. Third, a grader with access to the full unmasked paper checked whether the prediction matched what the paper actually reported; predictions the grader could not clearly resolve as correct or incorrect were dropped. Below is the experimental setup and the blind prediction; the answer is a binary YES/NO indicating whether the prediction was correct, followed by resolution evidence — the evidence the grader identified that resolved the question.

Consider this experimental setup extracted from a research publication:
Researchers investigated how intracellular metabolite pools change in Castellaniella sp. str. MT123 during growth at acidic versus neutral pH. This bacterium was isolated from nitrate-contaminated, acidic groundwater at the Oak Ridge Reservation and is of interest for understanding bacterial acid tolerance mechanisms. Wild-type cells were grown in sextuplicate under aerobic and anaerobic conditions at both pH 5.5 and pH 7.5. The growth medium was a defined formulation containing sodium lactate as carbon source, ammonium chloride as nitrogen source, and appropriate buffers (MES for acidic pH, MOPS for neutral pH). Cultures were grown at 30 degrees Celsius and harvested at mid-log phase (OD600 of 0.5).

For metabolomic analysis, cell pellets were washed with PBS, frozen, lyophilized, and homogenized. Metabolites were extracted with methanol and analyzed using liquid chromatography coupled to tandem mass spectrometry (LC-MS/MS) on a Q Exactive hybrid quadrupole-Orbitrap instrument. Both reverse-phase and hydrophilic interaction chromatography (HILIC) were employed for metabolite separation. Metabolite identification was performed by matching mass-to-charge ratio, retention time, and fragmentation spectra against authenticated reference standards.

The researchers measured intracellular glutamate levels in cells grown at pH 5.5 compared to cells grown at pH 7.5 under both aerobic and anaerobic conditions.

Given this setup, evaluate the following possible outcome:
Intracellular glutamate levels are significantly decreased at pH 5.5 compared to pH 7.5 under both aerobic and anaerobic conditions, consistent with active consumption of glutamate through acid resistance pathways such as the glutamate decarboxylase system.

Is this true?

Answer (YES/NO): YES